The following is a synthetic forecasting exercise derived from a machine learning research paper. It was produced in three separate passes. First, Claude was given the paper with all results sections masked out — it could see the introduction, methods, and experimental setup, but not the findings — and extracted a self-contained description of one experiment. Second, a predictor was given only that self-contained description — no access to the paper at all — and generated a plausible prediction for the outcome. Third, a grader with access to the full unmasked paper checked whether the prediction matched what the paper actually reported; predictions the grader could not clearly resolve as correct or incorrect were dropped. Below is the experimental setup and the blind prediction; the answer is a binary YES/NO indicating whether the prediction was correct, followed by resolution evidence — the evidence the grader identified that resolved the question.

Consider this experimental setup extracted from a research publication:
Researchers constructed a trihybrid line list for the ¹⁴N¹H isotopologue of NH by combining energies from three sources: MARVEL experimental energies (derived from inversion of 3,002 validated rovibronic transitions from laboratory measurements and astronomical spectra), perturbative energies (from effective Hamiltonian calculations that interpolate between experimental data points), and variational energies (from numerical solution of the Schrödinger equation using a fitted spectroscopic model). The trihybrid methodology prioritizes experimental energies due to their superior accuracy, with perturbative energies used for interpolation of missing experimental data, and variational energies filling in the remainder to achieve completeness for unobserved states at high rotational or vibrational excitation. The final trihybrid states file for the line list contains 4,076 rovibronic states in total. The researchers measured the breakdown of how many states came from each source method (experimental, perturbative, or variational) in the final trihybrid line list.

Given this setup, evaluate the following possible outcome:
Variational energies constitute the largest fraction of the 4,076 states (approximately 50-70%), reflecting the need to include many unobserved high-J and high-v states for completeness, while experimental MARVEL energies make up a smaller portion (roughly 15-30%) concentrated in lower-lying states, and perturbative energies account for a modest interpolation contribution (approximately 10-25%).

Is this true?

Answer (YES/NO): NO